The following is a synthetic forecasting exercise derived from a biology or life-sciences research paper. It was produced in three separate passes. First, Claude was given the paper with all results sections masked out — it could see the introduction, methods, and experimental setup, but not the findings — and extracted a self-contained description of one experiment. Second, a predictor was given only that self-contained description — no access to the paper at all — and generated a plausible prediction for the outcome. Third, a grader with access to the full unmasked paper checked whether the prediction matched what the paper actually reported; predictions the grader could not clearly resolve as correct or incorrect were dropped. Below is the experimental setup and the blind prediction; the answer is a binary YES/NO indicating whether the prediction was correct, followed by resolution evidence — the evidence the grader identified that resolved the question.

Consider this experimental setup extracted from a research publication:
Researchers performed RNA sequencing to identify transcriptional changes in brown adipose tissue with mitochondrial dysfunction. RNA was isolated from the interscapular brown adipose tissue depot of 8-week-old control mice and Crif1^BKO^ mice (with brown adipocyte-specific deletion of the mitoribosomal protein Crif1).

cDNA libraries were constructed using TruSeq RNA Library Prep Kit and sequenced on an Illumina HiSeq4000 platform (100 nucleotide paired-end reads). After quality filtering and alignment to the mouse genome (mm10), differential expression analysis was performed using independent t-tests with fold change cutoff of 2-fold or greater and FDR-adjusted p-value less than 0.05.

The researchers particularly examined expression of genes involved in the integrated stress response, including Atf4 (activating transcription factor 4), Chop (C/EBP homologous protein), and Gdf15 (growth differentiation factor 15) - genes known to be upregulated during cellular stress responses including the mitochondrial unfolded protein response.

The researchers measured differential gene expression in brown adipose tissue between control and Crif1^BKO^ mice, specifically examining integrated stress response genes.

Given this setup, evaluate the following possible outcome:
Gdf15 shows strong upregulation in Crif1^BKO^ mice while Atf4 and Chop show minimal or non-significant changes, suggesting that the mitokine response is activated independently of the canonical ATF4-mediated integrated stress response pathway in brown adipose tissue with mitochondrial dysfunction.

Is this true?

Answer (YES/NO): YES